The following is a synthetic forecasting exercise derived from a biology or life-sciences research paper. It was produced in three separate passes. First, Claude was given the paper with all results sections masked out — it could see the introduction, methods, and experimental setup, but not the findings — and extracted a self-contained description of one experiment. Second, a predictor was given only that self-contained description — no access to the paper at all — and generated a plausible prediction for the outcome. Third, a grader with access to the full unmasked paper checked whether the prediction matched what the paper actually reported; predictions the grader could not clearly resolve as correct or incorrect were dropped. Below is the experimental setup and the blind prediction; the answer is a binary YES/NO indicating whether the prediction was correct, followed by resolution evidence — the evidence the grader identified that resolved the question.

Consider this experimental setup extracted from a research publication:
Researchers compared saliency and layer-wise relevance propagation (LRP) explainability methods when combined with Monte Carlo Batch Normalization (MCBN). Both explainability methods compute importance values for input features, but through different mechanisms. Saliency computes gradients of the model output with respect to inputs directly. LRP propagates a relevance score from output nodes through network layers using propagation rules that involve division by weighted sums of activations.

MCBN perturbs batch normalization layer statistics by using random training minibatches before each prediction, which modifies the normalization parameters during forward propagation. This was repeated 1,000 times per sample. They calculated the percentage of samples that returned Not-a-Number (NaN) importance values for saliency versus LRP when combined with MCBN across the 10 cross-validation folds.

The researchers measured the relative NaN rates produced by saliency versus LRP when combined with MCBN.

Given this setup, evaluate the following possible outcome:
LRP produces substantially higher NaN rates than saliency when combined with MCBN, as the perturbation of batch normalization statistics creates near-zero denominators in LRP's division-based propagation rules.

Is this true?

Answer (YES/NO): NO